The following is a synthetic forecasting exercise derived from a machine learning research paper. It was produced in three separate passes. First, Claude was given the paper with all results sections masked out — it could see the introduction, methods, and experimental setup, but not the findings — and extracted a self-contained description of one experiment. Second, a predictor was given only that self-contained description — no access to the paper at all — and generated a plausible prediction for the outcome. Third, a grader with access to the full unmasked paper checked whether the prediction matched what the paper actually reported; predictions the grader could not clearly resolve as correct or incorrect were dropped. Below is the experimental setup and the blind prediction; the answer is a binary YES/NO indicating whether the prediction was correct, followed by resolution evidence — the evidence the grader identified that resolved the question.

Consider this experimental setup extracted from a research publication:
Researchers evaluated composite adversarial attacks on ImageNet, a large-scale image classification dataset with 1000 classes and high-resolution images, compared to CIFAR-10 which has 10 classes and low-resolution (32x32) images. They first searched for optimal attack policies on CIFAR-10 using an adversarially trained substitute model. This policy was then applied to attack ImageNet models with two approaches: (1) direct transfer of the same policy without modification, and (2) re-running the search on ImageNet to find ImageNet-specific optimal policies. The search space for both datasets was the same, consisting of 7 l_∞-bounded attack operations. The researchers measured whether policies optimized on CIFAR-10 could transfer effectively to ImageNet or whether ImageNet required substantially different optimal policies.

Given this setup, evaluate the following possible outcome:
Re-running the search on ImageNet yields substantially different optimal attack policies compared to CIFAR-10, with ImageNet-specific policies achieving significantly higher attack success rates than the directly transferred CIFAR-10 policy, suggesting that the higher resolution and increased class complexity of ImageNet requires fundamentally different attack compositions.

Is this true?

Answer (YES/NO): NO